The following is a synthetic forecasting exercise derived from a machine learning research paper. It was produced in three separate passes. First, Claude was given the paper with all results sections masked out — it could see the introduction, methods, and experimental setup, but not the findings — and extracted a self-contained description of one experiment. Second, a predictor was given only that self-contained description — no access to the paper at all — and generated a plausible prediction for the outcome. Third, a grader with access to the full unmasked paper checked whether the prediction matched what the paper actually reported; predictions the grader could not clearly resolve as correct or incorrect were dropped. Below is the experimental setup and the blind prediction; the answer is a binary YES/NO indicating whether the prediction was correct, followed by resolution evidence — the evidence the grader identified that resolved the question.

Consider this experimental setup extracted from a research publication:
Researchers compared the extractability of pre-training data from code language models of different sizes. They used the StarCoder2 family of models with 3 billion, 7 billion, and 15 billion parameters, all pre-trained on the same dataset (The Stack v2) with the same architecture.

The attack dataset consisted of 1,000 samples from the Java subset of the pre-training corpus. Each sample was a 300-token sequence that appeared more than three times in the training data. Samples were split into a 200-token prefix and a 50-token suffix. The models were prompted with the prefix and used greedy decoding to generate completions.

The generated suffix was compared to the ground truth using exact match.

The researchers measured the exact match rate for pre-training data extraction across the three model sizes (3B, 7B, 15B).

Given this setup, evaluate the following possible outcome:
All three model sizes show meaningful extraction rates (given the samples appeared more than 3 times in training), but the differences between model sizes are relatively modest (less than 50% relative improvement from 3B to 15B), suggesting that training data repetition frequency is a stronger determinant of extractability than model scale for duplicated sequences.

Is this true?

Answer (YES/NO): YES